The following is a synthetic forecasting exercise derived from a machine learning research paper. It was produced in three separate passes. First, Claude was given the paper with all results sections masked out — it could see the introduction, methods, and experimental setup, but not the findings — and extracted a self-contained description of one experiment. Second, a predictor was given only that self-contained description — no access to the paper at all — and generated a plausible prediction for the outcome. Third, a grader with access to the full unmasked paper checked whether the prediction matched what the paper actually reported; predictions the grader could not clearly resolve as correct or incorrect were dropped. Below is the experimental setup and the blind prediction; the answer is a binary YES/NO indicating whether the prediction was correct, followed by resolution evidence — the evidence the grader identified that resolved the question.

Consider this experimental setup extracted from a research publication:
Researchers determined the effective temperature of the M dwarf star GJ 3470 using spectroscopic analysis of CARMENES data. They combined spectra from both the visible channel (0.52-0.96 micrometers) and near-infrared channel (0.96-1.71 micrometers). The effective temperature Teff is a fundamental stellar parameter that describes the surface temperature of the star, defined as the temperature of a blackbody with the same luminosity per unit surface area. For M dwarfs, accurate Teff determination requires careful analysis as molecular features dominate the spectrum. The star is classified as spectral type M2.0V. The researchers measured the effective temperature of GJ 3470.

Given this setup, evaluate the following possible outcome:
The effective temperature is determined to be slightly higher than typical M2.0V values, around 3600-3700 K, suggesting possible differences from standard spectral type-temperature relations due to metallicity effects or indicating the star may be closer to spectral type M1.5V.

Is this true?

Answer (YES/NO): NO